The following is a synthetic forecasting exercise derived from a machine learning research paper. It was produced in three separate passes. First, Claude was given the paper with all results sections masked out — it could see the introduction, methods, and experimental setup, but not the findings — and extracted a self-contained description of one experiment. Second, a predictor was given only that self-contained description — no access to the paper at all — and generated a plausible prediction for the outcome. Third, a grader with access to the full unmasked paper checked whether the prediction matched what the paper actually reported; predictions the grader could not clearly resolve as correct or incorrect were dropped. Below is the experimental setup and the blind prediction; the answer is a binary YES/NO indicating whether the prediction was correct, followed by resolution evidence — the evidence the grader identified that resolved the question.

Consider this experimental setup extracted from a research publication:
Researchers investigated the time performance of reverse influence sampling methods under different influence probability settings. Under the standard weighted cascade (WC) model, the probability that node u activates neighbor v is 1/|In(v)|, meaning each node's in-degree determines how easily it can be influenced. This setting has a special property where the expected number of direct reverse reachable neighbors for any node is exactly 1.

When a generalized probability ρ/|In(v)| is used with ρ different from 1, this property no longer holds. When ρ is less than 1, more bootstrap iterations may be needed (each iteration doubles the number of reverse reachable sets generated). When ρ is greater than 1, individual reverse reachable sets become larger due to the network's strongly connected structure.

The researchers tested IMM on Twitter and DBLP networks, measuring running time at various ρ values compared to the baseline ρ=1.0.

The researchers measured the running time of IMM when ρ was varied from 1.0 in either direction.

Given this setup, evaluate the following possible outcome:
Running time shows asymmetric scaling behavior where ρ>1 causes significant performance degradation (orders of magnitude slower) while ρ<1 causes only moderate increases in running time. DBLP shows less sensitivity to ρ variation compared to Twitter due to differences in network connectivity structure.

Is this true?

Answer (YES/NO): NO